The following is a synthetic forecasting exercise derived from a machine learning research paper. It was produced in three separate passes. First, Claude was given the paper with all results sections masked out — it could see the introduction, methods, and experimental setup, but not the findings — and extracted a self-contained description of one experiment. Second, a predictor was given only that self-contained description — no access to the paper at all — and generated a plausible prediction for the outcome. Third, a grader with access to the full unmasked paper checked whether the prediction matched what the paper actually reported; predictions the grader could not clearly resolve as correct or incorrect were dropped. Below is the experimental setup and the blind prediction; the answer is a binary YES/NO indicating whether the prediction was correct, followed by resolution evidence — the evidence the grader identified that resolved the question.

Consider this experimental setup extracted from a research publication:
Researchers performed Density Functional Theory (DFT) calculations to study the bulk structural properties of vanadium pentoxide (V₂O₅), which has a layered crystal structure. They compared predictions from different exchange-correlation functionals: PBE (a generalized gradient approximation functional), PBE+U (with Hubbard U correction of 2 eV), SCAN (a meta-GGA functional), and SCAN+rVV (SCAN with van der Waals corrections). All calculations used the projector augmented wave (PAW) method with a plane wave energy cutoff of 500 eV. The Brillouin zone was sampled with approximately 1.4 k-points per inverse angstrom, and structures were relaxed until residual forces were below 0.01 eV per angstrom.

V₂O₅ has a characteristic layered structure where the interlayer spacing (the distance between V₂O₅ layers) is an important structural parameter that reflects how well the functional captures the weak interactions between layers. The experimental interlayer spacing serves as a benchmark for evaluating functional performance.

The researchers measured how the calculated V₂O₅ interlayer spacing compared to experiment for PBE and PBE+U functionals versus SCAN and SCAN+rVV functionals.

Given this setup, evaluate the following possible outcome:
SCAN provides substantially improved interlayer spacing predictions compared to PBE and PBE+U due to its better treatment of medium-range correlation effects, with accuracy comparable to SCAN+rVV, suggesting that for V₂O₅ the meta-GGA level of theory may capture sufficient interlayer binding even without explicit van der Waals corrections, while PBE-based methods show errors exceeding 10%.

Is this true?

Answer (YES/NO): NO